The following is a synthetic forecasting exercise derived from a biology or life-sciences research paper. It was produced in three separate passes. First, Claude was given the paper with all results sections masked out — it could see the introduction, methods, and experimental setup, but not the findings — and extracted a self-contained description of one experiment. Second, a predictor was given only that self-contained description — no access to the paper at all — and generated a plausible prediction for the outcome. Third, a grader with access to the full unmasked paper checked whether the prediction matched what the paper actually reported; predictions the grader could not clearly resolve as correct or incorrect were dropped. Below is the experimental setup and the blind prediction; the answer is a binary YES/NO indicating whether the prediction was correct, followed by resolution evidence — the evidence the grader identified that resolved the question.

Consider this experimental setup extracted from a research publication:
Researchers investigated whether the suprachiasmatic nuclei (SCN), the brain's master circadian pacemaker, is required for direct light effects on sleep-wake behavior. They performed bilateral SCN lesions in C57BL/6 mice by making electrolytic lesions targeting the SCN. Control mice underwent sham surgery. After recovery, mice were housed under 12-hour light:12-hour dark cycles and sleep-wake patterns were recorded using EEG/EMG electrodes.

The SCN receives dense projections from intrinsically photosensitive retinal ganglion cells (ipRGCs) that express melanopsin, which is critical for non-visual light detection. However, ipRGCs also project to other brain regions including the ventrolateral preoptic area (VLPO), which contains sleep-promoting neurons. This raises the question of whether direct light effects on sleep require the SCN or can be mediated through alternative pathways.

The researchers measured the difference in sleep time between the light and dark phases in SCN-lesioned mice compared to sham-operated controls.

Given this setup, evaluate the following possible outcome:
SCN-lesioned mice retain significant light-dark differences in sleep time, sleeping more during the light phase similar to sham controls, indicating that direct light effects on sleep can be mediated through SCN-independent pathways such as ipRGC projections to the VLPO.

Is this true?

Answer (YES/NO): NO